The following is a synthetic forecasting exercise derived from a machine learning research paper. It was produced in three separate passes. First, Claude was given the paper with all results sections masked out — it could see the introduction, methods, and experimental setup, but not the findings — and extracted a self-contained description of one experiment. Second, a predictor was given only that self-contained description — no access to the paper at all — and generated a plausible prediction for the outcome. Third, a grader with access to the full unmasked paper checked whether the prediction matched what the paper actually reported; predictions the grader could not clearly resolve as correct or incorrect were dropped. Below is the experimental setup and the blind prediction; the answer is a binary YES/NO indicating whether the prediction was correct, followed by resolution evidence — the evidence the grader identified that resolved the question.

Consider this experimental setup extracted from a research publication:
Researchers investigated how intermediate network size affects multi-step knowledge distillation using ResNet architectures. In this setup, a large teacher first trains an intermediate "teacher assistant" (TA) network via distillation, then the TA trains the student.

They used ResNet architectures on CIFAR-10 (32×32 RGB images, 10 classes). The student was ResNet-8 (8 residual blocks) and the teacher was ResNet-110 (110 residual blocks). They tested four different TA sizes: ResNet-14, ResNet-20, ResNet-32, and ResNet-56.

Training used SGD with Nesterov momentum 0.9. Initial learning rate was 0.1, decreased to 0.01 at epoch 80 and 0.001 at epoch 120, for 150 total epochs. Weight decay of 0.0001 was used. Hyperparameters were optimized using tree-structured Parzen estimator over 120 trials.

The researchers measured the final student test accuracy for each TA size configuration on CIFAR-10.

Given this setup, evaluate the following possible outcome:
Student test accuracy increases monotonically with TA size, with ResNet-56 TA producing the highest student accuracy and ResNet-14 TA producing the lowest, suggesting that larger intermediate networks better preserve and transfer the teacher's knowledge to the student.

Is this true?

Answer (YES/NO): NO